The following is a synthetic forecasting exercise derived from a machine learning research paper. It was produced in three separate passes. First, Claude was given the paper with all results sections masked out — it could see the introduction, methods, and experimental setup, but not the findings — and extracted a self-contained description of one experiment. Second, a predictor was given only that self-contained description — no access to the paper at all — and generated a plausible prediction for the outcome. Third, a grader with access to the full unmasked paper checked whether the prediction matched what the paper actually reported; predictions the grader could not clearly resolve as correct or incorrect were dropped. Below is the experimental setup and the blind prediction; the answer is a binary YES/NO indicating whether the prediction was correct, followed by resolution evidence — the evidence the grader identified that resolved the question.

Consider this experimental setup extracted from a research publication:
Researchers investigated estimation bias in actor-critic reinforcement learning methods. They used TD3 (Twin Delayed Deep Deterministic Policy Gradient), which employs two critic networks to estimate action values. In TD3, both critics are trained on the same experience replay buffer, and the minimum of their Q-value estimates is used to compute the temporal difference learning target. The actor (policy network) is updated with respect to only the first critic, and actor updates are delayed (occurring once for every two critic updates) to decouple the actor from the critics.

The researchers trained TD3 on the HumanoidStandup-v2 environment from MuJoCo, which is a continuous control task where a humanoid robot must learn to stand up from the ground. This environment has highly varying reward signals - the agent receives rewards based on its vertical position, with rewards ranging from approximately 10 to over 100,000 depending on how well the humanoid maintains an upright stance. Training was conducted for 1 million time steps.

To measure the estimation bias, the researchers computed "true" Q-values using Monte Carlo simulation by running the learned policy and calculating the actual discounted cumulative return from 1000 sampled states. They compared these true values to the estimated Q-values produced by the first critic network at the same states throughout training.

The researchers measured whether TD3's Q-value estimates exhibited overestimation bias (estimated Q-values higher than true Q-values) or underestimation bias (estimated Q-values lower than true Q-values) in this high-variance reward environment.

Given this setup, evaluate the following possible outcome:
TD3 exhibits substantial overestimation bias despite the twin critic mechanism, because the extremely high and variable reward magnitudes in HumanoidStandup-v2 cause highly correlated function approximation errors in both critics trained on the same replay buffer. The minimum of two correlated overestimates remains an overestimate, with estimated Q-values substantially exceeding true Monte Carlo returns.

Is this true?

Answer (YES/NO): NO